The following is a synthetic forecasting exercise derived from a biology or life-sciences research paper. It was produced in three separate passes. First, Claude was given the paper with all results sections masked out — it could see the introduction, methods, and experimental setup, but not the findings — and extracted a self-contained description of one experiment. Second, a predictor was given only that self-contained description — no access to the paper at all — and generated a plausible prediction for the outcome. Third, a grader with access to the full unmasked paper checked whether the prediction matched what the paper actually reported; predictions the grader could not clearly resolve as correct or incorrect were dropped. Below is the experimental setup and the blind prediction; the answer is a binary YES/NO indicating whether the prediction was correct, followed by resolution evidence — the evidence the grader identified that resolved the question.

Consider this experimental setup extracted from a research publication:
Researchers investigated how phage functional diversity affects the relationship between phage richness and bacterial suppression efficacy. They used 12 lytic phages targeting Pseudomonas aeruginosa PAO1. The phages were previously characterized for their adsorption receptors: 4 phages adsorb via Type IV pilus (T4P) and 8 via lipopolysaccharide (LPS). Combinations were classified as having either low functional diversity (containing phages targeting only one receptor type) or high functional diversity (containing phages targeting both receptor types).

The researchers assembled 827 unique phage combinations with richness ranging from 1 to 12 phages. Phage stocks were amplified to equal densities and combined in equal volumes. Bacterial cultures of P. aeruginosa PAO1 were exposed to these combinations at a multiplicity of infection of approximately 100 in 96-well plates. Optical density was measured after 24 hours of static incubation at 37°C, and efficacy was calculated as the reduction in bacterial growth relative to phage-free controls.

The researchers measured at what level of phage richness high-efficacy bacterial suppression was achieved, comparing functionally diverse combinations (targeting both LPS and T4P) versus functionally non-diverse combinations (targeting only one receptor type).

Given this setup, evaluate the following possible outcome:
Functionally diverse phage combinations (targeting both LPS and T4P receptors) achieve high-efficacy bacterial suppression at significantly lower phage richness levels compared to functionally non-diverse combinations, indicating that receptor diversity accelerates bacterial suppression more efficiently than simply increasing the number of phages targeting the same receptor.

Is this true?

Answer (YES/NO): YES